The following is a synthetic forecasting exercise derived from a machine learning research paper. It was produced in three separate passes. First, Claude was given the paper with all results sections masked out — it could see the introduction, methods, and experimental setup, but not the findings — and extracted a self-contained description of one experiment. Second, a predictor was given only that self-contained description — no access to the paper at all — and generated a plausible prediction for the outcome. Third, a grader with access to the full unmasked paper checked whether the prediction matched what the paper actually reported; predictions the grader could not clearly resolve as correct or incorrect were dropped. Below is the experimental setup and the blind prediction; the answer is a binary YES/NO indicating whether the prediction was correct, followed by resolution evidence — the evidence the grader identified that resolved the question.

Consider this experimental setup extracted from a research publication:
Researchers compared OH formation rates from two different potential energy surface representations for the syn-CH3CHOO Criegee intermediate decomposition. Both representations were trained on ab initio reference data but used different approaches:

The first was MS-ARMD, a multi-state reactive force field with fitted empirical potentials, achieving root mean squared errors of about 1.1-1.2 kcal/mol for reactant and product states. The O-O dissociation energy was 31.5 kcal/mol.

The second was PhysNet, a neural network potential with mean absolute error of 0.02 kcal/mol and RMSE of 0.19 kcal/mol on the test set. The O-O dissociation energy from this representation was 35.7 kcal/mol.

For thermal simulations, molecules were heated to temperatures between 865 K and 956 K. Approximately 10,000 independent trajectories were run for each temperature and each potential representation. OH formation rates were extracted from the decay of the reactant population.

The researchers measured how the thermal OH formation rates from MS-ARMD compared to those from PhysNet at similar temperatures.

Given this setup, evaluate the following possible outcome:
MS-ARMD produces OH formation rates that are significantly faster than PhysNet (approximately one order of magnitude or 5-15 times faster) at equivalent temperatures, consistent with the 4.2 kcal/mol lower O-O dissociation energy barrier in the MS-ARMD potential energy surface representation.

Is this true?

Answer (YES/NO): YES